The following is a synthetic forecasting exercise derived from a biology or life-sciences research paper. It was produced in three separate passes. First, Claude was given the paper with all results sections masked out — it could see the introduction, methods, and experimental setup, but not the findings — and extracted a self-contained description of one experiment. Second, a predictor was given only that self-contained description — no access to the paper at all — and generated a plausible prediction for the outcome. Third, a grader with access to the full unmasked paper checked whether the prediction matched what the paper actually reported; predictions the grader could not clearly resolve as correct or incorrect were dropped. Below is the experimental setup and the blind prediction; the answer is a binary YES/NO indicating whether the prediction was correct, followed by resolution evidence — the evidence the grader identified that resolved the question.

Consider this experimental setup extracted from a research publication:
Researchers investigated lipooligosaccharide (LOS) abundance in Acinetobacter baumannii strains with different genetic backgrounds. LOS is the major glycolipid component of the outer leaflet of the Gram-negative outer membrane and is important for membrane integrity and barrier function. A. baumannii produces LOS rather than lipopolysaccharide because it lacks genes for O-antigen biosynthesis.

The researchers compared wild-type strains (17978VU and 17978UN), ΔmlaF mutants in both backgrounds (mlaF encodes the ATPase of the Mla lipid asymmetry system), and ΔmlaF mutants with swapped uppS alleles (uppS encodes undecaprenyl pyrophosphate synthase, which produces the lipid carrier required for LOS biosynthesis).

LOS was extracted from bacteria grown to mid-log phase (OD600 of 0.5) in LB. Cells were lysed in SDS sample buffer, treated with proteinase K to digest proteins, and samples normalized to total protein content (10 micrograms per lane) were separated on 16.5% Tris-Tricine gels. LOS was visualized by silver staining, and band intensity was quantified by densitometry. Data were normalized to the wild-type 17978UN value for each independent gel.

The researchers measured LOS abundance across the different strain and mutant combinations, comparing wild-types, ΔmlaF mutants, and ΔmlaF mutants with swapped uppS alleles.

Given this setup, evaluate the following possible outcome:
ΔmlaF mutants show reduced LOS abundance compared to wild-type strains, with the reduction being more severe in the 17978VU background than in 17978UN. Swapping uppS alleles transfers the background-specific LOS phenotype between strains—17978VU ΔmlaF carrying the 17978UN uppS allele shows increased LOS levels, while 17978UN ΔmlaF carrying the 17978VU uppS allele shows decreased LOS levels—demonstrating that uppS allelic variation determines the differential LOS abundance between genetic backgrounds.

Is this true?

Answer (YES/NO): NO